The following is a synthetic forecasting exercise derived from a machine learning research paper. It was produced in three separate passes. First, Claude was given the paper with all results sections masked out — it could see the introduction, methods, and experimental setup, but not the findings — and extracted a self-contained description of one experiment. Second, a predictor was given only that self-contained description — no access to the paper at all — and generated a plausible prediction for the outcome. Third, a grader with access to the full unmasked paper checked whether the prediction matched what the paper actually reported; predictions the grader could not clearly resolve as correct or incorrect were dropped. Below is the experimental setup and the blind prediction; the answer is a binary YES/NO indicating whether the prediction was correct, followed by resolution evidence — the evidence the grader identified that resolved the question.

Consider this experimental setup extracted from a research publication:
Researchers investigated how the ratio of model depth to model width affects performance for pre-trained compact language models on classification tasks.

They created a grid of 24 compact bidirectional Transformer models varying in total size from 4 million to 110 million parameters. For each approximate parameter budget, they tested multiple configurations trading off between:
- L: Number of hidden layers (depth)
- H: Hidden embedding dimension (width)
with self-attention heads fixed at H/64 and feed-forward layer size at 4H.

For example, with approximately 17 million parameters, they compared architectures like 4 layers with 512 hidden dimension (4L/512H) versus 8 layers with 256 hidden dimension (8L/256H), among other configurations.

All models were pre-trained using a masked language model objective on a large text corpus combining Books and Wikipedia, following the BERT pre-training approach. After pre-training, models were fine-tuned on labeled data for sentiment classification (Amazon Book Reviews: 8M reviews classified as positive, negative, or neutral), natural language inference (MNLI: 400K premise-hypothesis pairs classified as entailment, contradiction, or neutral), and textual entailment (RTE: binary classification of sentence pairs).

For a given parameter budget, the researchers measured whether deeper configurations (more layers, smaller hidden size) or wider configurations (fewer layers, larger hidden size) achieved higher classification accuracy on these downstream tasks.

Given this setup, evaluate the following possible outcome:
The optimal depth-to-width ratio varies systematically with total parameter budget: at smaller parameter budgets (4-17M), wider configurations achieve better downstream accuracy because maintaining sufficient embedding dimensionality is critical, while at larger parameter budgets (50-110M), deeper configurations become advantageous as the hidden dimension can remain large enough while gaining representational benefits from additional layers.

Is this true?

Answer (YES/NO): NO